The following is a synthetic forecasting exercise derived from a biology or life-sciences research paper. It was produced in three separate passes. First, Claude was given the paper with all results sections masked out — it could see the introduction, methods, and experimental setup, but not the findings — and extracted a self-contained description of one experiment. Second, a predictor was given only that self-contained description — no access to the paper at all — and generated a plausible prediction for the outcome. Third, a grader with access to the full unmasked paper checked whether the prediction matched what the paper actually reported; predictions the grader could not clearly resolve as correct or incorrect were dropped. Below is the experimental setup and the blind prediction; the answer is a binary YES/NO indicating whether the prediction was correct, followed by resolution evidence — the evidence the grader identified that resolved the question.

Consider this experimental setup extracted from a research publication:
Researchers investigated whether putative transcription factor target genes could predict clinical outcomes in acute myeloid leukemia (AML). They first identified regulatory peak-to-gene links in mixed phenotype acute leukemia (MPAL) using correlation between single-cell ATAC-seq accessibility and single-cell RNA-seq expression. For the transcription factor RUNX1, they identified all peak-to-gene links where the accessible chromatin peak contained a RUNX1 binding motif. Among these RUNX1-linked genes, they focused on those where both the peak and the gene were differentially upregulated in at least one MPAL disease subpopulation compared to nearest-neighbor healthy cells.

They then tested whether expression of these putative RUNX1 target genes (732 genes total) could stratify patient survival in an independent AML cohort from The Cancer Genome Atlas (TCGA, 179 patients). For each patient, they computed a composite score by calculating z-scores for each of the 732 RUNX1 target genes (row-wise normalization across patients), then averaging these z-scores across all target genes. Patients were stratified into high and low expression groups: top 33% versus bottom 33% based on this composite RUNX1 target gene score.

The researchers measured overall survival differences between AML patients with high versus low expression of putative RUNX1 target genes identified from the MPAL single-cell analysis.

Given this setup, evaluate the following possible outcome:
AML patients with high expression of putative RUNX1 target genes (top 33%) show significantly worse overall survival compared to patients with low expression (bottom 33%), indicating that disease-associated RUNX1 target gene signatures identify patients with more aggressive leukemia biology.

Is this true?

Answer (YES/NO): YES